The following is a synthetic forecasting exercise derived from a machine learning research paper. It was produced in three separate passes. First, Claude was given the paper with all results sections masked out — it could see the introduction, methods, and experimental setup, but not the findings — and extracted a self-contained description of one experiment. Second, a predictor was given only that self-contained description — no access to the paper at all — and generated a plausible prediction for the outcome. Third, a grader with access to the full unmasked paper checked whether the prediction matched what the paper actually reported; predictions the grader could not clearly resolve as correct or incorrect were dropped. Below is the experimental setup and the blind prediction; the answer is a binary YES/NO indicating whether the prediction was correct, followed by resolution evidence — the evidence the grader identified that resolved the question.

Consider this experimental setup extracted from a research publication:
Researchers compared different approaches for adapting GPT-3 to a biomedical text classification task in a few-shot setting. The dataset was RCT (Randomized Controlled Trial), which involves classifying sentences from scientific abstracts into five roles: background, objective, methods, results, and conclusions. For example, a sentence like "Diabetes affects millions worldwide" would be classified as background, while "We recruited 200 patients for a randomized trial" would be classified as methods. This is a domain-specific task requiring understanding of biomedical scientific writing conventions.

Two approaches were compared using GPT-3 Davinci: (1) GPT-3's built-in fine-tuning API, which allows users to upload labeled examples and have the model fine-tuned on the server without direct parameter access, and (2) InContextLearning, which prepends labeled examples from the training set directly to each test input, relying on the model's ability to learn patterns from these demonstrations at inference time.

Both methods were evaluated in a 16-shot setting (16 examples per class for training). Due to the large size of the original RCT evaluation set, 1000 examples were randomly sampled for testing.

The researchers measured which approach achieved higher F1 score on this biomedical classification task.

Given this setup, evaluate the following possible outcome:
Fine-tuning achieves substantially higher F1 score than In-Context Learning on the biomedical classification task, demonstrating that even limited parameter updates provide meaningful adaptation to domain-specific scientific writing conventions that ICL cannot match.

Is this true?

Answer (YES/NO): YES